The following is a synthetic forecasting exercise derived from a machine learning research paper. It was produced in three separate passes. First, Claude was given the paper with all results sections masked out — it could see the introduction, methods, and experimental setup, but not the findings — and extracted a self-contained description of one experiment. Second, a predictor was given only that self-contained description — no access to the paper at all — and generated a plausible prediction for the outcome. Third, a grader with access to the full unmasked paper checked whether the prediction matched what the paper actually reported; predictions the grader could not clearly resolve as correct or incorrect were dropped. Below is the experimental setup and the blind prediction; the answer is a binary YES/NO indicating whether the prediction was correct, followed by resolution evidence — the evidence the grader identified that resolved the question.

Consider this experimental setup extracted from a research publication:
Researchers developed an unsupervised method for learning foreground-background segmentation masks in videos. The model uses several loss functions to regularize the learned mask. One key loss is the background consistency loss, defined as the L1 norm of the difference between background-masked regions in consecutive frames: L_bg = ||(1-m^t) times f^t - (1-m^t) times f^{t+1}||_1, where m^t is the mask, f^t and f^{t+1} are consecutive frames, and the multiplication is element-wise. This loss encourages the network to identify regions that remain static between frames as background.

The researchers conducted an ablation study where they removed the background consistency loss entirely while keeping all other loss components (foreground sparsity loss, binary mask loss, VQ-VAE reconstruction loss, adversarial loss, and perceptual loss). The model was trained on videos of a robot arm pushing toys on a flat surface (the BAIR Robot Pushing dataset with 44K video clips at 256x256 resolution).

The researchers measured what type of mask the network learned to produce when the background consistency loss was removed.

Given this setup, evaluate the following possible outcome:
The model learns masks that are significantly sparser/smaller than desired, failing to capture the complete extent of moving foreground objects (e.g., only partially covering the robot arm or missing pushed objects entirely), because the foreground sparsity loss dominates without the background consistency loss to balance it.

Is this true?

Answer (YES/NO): YES